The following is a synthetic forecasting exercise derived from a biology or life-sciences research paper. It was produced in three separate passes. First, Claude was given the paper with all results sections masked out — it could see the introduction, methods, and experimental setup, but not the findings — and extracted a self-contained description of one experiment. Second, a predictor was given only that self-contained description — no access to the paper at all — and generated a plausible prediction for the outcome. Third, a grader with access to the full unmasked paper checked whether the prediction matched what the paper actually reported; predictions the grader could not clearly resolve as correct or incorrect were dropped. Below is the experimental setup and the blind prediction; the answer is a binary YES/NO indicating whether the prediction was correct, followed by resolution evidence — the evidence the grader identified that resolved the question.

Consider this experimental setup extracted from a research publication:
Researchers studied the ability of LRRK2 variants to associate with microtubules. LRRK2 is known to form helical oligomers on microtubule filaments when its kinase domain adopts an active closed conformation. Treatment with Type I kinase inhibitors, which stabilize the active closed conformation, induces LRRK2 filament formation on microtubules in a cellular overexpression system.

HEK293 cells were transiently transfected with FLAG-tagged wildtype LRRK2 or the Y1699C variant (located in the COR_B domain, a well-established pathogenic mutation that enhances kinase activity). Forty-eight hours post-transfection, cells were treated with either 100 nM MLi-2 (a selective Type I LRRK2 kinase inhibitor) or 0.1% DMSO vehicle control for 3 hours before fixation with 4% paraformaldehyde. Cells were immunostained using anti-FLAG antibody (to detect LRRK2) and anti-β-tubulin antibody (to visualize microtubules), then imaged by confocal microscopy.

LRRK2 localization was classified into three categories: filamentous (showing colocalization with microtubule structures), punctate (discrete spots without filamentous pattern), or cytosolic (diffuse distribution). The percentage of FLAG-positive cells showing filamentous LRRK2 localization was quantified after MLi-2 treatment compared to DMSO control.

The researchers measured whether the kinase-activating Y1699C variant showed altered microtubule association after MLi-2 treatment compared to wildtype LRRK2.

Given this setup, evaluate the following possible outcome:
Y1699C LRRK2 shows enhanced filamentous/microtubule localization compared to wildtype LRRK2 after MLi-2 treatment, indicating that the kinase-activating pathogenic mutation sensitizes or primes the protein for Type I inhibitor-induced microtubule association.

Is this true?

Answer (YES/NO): NO